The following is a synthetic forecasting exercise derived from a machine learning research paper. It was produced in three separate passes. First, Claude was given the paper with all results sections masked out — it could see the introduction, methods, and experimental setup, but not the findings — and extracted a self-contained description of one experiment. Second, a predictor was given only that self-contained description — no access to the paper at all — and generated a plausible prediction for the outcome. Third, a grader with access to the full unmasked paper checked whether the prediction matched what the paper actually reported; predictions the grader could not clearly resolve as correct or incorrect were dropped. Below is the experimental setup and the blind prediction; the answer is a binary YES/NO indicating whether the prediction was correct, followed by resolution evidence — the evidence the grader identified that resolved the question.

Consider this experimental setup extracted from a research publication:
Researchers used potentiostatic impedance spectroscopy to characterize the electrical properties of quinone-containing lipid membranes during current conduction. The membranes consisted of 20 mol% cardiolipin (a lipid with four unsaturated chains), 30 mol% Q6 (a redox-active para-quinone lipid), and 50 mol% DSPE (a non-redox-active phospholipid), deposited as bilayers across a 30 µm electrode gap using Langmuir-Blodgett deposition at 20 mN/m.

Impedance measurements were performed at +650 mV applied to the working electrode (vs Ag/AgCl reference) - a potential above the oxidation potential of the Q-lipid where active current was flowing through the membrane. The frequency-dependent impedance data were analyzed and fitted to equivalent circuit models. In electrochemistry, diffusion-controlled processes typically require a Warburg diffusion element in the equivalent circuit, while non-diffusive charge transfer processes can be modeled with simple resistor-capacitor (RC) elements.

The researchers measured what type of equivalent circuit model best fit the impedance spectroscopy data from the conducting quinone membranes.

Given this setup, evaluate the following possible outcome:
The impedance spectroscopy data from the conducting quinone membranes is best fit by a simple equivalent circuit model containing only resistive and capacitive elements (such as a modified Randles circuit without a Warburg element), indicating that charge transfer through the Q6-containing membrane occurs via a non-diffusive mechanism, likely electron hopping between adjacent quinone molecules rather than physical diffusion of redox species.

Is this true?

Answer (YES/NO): YES